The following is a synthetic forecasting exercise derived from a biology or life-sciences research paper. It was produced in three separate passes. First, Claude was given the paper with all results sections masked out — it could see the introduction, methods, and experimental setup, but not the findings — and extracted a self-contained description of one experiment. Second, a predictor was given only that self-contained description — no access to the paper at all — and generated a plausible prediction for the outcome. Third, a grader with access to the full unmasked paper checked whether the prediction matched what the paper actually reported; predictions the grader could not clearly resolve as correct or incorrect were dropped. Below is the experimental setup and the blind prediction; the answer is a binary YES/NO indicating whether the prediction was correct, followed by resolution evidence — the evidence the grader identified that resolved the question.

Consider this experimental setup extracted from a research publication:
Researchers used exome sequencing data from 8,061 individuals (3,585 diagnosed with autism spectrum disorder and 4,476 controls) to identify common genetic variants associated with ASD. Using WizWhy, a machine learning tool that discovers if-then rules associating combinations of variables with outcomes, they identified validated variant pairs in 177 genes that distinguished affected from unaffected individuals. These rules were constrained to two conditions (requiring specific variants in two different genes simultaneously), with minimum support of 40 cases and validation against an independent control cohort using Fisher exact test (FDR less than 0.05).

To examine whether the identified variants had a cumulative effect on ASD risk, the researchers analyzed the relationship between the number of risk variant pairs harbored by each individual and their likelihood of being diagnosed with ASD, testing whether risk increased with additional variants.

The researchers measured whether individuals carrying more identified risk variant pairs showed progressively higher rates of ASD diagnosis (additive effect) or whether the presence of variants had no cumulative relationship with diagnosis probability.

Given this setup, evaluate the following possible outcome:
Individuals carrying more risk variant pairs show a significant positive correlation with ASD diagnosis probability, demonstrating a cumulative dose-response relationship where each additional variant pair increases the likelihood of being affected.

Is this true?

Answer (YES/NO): YES